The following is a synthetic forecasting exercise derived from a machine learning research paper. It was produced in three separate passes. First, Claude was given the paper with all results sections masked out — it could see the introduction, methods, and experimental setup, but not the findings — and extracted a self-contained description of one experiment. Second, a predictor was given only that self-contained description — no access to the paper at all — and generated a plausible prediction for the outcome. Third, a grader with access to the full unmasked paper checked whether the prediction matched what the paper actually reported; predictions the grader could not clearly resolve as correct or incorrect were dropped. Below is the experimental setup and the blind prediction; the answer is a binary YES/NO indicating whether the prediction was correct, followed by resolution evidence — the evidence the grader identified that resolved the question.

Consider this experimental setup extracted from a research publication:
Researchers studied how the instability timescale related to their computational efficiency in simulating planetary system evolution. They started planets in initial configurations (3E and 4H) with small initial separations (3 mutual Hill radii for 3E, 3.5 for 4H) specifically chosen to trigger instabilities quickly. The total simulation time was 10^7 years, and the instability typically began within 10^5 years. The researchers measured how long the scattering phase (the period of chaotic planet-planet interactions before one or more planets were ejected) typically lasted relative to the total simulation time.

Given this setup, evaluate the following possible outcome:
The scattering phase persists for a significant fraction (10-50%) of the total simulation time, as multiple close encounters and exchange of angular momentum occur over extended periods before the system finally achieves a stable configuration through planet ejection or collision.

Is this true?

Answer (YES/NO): NO